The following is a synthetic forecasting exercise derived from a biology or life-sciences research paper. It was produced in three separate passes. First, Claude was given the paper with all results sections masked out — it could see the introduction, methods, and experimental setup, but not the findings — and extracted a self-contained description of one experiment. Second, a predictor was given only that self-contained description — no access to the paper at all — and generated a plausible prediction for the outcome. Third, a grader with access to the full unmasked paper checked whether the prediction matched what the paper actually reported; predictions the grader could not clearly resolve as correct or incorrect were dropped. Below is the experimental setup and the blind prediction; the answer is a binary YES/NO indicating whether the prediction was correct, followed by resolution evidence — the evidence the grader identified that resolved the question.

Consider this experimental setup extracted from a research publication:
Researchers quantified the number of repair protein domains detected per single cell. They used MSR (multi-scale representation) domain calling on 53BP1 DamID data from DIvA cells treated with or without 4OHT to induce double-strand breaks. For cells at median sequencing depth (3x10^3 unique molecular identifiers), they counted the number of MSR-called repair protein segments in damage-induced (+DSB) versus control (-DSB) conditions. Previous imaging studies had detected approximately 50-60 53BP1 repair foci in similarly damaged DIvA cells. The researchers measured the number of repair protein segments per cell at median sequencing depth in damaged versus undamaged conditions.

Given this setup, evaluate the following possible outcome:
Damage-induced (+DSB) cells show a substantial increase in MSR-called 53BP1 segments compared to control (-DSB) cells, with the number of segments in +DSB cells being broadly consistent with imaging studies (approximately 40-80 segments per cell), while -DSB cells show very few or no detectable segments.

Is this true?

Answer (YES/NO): NO